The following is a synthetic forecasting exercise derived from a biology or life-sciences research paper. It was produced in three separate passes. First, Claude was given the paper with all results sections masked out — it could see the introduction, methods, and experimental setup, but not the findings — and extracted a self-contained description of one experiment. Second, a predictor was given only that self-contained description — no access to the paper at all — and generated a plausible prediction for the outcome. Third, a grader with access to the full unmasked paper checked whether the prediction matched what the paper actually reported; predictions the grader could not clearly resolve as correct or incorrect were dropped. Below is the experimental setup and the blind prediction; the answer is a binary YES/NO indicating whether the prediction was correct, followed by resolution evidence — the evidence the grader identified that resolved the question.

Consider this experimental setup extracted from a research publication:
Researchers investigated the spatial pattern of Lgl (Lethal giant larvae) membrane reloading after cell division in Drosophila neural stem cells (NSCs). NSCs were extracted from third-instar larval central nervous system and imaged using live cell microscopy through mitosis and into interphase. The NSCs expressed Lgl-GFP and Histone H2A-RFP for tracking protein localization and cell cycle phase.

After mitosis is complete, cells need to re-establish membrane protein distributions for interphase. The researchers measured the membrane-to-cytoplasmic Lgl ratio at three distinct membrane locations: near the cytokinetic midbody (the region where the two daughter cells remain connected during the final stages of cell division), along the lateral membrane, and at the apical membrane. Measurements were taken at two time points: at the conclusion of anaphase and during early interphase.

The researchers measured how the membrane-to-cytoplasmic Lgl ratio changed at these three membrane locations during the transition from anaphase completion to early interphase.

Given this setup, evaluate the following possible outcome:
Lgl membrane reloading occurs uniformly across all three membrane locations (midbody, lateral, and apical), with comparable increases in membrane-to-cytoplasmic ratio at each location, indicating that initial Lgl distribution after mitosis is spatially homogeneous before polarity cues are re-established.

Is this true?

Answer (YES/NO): NO